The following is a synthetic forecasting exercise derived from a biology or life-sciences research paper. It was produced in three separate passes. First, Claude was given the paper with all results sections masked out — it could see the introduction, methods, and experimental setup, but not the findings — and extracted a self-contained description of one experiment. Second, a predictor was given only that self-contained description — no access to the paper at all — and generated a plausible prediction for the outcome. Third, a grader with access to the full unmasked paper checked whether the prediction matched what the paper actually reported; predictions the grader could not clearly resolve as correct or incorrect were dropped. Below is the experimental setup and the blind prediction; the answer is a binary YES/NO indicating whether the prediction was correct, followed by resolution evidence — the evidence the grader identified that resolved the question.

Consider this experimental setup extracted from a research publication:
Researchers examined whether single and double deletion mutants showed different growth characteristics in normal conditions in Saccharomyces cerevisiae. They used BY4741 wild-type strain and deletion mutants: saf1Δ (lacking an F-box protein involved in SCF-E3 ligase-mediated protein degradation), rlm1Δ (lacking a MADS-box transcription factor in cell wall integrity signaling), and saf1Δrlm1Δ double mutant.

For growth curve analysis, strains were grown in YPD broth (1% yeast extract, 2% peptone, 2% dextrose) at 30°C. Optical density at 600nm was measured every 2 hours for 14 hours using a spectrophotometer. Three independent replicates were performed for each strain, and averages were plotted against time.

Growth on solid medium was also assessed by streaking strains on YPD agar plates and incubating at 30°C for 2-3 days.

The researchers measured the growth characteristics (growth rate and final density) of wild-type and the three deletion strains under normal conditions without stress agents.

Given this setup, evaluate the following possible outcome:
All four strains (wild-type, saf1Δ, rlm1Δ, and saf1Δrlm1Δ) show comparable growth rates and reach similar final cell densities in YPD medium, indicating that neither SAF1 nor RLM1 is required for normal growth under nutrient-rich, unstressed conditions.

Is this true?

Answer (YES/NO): NO